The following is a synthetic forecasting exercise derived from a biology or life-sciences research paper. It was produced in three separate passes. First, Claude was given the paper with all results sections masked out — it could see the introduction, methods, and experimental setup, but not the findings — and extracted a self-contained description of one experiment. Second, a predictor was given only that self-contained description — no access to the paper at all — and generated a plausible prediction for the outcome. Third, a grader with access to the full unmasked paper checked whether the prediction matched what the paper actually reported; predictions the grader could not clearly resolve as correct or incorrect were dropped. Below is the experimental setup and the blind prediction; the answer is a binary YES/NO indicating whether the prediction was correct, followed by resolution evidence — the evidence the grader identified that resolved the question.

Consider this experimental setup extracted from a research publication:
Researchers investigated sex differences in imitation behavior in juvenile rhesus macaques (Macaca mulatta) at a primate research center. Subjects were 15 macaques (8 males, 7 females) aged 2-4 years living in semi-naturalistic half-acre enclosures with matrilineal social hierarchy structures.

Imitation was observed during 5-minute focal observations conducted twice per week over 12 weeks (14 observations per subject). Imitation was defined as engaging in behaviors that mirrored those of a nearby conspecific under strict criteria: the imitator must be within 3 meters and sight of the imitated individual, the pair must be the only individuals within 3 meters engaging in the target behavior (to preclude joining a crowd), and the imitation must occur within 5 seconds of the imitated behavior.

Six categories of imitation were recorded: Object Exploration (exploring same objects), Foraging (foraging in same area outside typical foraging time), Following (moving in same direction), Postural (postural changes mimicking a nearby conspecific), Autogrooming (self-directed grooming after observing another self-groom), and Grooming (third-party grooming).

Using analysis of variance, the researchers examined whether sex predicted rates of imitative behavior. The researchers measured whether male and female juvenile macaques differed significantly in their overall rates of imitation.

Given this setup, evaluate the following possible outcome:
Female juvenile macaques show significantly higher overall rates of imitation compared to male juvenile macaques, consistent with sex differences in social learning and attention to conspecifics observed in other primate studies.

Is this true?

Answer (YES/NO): NO